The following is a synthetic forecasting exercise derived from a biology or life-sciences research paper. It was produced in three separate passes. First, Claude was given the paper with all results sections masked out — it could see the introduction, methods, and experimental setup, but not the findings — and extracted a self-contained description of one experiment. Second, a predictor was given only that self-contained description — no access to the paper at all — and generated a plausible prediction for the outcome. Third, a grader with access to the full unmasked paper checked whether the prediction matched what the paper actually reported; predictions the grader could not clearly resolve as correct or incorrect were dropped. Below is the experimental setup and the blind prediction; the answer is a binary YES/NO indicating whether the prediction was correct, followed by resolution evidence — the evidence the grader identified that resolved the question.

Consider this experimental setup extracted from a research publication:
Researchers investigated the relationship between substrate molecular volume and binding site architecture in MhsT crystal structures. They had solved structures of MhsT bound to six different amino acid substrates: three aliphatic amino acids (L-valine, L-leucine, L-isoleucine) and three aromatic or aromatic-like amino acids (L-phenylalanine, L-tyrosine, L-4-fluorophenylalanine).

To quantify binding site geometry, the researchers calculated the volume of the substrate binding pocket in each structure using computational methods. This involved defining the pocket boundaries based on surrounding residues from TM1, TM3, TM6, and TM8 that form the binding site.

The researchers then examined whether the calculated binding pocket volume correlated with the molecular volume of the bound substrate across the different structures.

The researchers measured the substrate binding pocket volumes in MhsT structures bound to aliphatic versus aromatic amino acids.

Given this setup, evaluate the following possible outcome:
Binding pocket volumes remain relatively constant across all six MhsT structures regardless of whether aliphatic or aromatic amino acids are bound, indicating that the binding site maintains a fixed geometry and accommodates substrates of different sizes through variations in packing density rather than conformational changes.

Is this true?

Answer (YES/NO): NO